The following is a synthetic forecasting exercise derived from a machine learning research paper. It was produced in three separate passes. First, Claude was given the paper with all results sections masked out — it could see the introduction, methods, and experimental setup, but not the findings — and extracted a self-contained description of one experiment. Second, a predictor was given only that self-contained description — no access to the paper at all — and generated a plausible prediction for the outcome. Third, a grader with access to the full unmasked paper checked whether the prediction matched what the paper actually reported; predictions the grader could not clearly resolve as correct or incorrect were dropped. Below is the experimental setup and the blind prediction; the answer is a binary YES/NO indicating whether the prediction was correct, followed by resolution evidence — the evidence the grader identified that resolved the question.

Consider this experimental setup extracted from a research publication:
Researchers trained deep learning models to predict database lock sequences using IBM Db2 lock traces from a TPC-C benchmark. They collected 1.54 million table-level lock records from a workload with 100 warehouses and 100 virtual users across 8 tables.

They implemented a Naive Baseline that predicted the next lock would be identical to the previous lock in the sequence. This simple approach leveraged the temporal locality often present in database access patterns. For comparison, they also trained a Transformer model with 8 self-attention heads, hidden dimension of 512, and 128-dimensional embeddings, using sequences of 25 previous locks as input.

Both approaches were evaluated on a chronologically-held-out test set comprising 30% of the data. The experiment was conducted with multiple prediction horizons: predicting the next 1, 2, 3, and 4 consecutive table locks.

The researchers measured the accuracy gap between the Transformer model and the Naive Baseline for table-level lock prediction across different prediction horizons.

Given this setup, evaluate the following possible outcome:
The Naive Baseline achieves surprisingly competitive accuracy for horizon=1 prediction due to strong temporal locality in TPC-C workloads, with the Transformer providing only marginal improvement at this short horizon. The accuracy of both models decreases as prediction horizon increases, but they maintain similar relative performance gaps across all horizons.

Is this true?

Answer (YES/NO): NO